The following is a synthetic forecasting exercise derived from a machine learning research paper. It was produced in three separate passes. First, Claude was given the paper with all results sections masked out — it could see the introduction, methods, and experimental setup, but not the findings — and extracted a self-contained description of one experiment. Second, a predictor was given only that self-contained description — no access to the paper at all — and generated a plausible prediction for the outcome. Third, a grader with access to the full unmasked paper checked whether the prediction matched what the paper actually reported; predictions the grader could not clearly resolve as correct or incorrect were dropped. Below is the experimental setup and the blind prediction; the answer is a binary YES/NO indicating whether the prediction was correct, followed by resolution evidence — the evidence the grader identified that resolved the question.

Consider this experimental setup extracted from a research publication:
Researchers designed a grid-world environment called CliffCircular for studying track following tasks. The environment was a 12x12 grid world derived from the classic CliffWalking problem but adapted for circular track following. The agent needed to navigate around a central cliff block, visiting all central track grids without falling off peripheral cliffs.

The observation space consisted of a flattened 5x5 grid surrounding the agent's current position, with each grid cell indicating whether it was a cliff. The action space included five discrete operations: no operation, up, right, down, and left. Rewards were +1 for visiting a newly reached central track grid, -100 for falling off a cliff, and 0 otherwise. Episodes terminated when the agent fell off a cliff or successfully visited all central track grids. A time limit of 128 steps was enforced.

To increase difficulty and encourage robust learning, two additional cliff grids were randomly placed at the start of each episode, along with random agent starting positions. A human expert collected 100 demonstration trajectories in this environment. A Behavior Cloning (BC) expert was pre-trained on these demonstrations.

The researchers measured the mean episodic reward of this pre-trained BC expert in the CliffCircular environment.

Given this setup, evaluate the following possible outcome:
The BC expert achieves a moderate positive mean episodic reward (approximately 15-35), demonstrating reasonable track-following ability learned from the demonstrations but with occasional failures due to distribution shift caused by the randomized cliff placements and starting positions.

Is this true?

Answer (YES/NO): NO